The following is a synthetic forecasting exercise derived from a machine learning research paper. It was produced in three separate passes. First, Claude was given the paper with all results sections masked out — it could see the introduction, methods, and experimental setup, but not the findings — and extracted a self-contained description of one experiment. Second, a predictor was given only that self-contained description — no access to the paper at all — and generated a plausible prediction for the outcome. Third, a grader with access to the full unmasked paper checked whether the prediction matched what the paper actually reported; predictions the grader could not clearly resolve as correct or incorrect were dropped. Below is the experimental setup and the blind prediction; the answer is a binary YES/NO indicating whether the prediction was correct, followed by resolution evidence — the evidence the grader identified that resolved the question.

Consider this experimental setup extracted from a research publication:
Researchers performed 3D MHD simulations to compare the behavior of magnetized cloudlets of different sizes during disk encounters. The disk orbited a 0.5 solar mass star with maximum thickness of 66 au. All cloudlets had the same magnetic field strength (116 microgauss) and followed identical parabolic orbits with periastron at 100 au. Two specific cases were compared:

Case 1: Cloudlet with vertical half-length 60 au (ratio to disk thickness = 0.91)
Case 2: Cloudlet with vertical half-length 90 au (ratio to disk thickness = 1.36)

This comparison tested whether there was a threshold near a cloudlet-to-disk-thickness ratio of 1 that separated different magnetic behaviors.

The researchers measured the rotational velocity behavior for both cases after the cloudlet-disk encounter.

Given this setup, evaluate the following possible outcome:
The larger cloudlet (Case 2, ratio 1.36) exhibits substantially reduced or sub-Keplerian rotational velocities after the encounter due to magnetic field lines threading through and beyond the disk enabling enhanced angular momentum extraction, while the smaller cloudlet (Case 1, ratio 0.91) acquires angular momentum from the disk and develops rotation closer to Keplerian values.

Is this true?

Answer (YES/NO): NO